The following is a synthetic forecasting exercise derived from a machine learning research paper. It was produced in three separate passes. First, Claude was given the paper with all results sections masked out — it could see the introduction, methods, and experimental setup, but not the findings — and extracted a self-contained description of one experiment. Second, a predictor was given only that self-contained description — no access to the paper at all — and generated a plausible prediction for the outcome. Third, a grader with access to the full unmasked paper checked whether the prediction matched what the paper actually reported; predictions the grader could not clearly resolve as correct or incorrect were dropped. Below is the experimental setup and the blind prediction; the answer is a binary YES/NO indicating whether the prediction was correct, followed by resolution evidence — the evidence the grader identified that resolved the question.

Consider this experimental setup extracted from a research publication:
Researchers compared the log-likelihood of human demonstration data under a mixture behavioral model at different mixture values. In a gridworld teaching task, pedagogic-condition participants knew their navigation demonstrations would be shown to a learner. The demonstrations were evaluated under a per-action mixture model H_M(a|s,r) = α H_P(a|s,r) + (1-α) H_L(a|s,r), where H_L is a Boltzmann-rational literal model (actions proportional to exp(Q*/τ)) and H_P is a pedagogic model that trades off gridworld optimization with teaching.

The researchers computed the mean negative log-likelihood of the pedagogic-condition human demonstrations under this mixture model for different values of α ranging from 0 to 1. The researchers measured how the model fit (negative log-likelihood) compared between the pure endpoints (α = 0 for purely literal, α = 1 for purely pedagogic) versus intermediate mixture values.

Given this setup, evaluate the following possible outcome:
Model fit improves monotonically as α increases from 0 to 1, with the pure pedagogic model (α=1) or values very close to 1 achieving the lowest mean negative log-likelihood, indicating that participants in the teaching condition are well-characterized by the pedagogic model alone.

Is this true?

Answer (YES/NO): NO